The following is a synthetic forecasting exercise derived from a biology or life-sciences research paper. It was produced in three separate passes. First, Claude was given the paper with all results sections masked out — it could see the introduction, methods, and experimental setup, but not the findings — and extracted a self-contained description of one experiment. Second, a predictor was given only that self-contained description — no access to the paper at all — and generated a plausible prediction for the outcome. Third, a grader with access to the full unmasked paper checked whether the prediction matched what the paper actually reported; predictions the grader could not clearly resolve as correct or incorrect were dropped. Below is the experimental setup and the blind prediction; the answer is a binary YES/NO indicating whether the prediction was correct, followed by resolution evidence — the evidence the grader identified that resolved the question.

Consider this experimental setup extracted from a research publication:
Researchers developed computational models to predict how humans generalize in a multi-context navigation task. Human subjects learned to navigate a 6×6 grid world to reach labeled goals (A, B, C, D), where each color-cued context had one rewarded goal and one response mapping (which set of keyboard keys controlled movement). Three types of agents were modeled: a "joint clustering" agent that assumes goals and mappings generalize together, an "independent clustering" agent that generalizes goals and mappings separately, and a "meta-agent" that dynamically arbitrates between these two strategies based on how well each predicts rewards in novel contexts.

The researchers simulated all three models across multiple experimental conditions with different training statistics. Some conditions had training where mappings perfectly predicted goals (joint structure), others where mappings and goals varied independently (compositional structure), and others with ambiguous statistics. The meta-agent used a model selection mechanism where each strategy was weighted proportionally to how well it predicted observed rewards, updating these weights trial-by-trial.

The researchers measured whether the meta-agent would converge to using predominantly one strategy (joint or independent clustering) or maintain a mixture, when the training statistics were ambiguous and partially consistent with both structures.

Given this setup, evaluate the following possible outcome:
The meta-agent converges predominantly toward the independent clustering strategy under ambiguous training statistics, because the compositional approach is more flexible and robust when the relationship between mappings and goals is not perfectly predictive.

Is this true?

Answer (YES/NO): NO